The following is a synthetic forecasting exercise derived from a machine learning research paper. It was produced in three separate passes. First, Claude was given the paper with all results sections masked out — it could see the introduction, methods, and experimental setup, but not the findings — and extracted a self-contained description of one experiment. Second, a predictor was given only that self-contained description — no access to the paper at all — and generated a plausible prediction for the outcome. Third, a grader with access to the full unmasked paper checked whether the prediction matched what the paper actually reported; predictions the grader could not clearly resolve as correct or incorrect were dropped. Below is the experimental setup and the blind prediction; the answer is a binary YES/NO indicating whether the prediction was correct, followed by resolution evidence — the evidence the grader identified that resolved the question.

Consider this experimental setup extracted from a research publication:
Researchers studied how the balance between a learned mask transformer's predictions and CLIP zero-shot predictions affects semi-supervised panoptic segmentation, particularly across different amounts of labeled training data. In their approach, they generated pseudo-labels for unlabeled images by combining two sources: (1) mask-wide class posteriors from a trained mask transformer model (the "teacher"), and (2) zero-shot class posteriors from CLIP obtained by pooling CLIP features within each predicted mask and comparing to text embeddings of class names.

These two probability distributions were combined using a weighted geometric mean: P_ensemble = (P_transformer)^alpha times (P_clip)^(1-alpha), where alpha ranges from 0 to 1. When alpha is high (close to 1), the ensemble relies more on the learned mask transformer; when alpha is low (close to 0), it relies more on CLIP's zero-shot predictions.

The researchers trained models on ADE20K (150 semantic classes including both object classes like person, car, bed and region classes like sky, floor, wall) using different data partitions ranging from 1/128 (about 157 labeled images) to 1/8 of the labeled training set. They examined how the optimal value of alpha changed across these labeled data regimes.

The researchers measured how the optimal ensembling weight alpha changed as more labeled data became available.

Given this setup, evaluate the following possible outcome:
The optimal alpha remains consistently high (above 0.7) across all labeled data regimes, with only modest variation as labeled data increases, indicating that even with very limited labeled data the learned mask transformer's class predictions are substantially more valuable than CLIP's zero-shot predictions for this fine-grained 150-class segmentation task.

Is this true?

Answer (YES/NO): NO